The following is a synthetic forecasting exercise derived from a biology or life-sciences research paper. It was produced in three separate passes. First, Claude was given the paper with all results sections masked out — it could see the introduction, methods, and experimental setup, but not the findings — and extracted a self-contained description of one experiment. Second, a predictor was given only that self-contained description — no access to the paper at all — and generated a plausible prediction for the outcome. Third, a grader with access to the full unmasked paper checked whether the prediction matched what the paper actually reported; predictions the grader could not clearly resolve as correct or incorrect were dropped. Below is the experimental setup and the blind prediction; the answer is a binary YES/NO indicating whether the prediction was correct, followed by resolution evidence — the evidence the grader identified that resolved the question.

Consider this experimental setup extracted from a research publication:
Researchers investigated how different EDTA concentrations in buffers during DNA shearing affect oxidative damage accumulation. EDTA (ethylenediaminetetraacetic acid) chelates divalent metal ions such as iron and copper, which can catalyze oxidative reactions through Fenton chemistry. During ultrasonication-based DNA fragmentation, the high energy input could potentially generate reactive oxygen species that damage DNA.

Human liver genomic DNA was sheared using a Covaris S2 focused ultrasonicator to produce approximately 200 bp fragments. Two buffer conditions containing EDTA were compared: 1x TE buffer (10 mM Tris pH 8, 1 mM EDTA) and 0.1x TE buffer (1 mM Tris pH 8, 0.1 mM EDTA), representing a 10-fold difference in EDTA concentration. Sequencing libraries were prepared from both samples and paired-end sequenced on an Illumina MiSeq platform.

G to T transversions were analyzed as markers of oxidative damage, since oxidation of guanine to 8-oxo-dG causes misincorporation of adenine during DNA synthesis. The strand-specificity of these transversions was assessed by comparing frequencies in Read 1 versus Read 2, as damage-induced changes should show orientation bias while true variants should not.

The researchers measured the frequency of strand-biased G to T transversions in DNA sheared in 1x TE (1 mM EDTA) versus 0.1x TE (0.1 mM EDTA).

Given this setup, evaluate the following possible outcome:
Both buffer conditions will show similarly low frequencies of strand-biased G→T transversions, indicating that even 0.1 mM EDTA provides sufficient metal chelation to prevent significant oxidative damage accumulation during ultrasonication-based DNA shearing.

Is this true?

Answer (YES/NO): NO